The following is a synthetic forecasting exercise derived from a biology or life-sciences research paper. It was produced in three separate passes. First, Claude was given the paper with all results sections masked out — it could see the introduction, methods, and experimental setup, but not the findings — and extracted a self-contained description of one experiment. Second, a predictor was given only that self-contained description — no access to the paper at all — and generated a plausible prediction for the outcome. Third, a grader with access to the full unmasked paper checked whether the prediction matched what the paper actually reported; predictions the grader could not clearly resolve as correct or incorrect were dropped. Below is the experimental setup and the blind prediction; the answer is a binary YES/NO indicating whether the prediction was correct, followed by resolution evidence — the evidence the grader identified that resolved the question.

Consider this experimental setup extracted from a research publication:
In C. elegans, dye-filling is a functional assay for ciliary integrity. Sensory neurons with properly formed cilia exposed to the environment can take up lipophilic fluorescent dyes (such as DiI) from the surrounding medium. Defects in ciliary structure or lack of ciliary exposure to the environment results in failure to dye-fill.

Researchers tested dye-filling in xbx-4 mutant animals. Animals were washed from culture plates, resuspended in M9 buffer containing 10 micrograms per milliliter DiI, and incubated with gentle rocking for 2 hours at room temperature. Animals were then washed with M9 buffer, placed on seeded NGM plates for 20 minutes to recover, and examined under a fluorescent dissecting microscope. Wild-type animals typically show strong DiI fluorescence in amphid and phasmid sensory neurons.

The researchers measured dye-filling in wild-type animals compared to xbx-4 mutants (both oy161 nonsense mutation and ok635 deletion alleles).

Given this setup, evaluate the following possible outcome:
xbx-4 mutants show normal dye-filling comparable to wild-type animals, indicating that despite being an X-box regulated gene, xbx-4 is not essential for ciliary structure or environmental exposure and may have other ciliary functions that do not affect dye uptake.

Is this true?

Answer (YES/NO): NO